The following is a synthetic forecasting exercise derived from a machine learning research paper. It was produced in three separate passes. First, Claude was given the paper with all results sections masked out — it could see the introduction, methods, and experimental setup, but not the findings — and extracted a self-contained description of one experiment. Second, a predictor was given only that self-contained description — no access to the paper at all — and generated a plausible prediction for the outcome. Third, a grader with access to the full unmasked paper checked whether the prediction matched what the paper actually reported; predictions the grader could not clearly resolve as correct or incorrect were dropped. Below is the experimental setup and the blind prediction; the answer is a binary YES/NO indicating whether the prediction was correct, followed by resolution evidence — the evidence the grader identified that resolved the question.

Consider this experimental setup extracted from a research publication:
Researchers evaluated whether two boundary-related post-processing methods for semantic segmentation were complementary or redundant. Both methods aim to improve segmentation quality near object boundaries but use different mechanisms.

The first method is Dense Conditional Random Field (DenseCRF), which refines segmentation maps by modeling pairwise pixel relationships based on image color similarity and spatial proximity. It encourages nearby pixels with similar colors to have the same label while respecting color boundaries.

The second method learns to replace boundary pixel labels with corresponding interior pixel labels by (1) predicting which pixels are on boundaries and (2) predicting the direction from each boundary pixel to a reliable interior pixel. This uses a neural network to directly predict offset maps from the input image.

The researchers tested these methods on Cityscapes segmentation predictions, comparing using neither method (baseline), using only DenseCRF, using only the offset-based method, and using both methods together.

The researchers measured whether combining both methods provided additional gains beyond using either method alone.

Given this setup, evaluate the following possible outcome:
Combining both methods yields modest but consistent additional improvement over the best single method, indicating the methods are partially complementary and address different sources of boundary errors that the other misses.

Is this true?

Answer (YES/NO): NO